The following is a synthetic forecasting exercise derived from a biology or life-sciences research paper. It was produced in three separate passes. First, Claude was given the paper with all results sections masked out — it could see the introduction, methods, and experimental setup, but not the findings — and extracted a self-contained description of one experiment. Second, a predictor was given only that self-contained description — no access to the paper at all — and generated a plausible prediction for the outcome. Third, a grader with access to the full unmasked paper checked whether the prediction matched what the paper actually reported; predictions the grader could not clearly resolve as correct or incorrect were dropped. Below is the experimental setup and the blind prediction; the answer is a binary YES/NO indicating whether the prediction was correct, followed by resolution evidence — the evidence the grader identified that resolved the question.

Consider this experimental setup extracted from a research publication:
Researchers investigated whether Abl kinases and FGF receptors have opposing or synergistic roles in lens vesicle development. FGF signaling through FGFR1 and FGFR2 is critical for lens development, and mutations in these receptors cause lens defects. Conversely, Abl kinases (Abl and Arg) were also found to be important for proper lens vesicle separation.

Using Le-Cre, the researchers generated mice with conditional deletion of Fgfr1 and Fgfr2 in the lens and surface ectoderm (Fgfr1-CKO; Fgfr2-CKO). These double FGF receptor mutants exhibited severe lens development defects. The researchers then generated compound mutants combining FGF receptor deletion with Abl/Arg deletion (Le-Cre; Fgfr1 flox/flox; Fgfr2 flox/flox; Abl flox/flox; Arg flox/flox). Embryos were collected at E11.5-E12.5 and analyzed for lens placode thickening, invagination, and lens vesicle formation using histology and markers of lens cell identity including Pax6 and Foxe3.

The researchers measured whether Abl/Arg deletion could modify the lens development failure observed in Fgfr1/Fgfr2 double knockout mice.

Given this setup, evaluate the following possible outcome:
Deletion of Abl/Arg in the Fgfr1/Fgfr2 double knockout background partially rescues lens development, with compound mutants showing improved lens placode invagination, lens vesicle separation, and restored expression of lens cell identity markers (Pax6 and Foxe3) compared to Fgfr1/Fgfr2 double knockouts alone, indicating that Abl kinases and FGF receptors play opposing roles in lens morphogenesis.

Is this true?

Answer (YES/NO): NO